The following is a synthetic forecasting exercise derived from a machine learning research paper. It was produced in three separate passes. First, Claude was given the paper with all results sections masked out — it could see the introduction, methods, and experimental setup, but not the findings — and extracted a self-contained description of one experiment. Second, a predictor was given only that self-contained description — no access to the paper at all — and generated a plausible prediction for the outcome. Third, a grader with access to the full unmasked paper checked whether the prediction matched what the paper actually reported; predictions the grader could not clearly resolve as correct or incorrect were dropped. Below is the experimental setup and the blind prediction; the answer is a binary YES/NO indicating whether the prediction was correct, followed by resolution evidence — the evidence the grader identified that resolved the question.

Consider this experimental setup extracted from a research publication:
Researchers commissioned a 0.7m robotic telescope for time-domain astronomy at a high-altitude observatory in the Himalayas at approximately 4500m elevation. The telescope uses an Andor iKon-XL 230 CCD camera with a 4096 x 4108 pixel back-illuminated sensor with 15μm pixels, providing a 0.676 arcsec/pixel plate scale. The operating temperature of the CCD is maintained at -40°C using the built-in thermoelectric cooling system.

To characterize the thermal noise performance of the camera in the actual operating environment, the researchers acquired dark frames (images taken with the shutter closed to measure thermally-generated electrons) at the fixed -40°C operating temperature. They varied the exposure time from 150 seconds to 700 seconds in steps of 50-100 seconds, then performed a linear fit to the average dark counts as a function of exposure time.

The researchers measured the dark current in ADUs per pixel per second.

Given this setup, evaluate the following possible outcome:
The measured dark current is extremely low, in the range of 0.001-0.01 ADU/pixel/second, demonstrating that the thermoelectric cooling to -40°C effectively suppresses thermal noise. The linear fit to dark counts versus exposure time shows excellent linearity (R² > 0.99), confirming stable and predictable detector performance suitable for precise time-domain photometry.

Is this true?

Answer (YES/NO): NO